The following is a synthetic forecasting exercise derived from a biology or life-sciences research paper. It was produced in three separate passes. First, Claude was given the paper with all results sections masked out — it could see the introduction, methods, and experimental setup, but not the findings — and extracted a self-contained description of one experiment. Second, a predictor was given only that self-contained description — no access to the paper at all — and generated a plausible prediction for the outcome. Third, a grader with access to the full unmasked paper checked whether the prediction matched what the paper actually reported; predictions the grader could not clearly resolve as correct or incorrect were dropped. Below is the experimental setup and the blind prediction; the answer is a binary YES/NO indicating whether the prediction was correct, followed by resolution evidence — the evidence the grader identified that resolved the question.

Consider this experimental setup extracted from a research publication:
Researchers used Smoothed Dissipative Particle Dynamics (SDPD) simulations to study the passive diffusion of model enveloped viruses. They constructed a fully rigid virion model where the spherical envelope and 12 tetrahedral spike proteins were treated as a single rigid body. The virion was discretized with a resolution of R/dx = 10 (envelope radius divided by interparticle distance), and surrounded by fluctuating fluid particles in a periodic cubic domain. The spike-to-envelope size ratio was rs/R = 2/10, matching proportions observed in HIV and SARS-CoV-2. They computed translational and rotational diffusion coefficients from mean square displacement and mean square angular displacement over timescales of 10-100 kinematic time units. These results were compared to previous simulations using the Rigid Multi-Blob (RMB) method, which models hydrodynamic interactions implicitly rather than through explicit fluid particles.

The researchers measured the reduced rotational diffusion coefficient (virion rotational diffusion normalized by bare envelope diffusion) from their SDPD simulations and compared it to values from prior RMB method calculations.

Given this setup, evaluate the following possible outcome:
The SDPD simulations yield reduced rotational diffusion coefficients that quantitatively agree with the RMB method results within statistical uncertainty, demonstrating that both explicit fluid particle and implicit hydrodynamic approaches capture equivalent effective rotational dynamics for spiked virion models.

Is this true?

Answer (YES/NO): YES